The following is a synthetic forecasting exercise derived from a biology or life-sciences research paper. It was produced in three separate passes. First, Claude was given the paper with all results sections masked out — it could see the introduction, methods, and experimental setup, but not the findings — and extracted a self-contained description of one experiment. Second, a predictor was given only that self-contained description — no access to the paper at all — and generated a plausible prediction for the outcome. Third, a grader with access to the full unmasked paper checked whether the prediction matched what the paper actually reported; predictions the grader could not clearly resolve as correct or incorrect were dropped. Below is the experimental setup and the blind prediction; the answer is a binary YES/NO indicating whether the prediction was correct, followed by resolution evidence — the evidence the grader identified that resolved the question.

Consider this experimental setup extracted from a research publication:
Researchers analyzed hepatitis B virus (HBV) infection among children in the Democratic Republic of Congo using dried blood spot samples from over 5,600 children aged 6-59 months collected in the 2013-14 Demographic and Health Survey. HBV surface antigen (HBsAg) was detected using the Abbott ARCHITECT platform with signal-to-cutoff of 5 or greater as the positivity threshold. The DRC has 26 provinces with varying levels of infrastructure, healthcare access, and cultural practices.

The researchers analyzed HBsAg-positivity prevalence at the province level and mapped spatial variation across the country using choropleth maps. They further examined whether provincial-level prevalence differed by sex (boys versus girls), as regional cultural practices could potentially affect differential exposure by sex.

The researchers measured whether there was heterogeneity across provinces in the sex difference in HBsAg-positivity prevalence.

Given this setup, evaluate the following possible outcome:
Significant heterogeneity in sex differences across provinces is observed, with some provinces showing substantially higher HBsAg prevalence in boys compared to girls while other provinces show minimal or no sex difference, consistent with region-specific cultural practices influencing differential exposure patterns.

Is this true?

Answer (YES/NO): YES